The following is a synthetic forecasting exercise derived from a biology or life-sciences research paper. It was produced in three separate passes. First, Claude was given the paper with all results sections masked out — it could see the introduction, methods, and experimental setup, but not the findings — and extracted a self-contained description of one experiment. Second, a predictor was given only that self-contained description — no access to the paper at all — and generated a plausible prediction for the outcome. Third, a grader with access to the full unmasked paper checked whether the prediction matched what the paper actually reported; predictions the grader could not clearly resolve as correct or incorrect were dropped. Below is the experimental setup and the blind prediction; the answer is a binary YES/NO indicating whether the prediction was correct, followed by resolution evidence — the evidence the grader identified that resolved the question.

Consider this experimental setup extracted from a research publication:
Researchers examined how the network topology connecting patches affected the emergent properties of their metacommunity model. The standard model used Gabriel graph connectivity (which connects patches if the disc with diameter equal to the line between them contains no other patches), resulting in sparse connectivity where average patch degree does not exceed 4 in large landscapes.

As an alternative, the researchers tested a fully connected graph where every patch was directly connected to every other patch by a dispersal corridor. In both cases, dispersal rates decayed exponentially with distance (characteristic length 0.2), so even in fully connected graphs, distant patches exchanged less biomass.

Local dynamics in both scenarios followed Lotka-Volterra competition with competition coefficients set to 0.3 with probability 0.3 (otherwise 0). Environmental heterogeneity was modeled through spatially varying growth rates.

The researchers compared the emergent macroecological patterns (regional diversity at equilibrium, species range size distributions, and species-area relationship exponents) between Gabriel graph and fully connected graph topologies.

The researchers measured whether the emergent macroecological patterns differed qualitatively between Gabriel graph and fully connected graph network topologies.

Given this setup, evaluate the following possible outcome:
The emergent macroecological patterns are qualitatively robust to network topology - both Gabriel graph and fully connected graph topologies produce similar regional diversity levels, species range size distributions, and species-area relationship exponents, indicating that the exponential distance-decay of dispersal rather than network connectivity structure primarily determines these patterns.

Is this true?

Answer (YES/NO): YES